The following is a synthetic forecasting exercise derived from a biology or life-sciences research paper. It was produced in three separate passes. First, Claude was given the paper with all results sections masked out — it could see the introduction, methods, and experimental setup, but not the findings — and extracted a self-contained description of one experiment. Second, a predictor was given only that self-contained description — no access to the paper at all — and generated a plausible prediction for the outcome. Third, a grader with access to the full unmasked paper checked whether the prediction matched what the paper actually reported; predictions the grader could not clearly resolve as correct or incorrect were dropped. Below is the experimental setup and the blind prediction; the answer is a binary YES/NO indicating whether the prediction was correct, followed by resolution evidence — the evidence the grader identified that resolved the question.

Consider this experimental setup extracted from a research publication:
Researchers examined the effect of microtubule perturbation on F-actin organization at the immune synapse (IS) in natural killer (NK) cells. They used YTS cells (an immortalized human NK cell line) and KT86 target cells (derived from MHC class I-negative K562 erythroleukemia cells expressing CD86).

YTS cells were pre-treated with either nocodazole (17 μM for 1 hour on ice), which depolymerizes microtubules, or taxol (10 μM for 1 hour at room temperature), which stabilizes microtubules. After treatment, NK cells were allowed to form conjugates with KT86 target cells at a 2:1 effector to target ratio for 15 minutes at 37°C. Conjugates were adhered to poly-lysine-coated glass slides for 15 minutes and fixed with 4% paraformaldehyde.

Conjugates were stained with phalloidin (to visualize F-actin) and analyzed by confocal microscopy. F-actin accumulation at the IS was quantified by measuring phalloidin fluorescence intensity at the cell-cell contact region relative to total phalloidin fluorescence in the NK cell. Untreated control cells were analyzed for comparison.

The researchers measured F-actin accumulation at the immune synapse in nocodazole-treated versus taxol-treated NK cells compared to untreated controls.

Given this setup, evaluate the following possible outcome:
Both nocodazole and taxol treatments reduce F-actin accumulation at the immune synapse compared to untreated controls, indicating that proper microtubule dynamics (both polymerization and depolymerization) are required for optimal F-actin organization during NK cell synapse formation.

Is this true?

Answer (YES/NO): NO